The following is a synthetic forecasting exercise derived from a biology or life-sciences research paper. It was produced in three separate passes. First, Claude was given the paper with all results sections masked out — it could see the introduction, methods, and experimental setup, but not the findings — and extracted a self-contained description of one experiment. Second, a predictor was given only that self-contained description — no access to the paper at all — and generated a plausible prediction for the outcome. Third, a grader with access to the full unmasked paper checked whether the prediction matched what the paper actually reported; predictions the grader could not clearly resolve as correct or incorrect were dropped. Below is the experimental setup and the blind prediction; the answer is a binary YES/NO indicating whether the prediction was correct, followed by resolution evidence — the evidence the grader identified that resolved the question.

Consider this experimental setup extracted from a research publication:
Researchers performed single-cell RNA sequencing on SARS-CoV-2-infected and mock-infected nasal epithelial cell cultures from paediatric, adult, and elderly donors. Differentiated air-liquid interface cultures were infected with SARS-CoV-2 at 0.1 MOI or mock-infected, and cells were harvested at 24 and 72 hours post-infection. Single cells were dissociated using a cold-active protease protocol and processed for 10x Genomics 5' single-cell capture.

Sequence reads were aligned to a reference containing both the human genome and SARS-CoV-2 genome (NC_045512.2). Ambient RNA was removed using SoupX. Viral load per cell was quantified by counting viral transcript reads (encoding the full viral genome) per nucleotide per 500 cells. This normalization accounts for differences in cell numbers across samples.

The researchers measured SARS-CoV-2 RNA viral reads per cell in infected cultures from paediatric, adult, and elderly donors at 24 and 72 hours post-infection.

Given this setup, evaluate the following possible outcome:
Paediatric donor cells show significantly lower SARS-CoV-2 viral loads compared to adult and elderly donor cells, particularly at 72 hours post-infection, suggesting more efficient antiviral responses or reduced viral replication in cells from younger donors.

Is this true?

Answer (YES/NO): NO